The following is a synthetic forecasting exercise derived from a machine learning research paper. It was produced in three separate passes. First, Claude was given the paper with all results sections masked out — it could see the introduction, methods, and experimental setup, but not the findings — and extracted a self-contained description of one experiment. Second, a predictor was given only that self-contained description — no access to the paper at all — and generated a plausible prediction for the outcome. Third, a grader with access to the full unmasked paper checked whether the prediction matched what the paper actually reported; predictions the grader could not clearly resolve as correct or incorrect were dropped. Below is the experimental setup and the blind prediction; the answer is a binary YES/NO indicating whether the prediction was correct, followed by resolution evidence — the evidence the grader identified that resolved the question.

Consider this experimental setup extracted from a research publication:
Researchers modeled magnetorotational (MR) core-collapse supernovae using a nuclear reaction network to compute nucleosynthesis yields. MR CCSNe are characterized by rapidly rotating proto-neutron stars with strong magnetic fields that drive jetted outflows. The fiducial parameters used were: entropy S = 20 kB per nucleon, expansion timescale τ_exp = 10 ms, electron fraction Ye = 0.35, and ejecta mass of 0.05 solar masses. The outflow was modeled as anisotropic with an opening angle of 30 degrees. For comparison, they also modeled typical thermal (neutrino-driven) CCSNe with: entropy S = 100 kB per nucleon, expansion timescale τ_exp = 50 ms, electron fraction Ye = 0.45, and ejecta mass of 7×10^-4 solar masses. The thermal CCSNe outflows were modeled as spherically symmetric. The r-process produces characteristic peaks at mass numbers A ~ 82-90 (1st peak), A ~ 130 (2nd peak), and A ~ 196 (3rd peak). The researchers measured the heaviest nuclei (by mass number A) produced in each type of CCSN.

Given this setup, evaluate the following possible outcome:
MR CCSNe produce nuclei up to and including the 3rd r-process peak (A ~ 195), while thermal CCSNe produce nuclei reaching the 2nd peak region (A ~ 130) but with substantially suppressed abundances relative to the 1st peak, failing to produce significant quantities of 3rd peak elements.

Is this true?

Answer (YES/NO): NO